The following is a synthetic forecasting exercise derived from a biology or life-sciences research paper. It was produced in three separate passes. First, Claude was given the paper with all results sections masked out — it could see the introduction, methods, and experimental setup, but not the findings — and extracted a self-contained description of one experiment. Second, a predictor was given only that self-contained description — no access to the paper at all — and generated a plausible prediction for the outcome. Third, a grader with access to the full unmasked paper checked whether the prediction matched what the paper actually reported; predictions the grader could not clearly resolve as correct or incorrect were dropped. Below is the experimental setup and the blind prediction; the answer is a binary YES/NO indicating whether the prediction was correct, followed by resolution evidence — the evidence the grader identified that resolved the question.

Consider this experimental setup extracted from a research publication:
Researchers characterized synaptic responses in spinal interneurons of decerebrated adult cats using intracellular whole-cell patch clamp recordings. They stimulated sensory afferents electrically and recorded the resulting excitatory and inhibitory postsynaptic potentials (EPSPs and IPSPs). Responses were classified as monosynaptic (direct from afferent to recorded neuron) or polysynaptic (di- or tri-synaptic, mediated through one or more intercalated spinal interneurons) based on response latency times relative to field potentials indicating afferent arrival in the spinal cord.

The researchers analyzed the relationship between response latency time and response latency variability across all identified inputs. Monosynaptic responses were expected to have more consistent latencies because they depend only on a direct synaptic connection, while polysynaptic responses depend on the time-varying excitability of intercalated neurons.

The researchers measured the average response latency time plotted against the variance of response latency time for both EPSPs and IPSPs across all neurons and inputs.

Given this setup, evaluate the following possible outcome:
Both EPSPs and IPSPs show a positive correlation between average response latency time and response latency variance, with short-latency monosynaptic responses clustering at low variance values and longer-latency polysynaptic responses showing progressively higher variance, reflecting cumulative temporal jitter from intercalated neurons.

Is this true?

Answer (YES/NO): YES